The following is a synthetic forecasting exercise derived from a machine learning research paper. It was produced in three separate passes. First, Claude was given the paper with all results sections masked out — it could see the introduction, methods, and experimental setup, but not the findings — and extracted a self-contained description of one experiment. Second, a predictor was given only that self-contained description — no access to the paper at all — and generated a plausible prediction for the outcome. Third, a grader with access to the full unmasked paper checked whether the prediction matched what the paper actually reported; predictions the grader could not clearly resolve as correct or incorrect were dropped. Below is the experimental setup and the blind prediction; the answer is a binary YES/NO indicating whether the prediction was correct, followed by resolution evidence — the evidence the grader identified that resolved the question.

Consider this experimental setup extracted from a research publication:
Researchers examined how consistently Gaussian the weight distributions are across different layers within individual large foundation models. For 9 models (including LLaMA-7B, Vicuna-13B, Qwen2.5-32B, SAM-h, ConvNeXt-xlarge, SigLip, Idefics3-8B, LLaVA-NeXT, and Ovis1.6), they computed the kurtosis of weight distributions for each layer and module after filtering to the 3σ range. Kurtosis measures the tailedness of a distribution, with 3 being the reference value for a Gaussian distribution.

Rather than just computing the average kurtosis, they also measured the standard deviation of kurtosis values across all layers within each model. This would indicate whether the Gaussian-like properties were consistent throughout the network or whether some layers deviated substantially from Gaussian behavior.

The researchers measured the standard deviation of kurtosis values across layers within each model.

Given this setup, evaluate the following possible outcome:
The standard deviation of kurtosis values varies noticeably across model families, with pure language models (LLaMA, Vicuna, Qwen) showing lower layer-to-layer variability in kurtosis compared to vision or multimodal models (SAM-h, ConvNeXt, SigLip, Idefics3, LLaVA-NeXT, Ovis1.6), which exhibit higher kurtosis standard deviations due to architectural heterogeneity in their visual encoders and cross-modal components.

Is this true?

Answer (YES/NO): NO